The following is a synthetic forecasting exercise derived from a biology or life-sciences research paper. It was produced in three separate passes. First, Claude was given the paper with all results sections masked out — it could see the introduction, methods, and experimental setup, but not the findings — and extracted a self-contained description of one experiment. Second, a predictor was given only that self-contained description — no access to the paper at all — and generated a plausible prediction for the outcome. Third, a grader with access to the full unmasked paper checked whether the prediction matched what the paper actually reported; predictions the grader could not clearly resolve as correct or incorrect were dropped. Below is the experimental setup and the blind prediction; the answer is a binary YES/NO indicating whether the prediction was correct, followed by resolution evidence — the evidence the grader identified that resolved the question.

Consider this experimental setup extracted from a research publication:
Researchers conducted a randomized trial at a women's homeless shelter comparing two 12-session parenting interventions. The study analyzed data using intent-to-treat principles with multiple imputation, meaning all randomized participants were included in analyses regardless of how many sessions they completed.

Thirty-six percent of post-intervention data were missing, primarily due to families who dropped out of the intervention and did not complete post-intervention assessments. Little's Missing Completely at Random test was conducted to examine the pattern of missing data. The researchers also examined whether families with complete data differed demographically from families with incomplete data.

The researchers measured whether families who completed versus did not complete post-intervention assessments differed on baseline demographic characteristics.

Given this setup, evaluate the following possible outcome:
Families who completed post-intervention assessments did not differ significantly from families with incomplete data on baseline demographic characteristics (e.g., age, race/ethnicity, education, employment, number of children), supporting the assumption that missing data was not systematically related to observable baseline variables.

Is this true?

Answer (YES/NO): NO